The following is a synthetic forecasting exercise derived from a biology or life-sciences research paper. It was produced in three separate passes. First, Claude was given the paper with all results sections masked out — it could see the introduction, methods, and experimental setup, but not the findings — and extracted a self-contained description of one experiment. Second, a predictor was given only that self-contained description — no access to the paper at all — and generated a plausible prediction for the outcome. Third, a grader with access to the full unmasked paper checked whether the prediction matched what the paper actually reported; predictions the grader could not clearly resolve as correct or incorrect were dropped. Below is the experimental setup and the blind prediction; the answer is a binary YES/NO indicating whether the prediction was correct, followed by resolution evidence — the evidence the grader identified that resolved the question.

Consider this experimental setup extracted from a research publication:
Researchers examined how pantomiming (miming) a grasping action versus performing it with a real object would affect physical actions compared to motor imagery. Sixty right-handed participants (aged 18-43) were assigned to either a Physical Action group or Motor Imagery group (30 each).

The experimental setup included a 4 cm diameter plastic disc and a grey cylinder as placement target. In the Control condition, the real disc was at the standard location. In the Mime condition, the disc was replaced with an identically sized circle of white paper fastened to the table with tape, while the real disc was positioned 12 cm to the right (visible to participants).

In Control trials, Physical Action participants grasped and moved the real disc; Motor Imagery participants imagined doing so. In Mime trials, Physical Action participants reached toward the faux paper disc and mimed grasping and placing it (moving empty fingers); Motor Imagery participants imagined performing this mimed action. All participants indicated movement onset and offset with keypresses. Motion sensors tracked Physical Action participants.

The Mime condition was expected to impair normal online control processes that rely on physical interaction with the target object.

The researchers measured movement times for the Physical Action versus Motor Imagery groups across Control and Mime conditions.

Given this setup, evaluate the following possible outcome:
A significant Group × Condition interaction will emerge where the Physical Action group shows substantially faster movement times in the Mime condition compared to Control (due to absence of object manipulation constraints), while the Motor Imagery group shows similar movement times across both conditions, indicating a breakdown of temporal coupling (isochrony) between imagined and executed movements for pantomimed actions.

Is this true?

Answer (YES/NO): NO